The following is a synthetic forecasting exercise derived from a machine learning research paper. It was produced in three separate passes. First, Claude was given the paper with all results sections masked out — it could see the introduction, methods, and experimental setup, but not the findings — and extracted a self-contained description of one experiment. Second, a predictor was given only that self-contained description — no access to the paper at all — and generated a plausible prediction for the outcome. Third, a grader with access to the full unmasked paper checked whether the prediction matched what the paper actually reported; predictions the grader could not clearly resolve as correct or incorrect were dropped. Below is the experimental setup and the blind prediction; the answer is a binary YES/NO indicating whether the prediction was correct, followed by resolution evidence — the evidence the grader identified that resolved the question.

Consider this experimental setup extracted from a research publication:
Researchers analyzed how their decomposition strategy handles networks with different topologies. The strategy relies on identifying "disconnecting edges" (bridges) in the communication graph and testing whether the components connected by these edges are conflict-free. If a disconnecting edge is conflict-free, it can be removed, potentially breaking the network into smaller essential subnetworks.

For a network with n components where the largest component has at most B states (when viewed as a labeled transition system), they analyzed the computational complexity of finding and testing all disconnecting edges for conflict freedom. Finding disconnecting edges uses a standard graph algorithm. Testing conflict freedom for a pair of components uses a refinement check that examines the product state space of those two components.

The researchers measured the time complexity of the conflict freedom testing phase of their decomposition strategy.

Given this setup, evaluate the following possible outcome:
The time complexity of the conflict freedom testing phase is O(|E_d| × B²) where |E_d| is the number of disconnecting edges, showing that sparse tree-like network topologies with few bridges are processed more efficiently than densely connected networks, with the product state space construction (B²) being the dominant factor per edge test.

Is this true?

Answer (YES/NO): NO